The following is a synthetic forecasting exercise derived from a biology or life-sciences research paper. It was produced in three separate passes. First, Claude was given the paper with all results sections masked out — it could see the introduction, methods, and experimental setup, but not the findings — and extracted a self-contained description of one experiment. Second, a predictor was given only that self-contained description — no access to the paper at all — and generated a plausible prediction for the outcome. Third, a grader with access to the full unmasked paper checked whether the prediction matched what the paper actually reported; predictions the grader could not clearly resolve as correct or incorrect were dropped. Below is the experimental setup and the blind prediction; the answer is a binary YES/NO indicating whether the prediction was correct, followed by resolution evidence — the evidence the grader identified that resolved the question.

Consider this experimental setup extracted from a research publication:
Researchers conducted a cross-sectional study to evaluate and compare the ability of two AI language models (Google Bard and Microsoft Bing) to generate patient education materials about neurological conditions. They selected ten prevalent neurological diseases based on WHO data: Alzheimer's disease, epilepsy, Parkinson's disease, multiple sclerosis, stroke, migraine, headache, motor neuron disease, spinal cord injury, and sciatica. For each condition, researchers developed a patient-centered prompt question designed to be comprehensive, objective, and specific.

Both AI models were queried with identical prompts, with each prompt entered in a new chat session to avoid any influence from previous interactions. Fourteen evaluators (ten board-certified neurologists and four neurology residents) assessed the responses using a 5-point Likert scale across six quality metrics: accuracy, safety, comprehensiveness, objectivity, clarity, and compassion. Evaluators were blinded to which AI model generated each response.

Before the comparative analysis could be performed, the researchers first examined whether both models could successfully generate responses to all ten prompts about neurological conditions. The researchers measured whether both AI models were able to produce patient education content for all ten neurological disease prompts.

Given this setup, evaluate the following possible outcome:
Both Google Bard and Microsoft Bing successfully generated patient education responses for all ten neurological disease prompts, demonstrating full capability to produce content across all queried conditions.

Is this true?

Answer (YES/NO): NO